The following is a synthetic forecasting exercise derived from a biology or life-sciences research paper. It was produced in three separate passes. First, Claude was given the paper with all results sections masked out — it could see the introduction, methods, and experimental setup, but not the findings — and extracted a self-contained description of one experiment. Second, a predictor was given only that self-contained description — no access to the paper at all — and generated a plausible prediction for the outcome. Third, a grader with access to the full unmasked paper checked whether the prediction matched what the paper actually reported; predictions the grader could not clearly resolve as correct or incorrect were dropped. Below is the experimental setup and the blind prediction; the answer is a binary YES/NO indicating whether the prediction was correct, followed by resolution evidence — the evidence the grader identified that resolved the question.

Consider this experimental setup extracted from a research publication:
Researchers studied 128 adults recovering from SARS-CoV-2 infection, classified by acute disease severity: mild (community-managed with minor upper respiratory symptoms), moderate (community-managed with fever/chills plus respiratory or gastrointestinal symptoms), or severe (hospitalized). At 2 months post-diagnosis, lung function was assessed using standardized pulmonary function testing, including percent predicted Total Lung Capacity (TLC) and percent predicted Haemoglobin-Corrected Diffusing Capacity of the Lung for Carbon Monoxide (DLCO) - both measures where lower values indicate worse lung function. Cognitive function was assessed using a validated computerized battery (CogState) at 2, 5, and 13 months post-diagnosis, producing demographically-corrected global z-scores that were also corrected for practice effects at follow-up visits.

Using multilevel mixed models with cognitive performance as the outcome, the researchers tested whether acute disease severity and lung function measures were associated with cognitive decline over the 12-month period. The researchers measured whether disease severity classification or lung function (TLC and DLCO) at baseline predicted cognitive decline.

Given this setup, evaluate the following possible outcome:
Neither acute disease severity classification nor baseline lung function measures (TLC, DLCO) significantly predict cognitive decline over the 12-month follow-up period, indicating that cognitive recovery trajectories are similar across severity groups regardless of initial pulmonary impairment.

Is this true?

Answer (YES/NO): NO